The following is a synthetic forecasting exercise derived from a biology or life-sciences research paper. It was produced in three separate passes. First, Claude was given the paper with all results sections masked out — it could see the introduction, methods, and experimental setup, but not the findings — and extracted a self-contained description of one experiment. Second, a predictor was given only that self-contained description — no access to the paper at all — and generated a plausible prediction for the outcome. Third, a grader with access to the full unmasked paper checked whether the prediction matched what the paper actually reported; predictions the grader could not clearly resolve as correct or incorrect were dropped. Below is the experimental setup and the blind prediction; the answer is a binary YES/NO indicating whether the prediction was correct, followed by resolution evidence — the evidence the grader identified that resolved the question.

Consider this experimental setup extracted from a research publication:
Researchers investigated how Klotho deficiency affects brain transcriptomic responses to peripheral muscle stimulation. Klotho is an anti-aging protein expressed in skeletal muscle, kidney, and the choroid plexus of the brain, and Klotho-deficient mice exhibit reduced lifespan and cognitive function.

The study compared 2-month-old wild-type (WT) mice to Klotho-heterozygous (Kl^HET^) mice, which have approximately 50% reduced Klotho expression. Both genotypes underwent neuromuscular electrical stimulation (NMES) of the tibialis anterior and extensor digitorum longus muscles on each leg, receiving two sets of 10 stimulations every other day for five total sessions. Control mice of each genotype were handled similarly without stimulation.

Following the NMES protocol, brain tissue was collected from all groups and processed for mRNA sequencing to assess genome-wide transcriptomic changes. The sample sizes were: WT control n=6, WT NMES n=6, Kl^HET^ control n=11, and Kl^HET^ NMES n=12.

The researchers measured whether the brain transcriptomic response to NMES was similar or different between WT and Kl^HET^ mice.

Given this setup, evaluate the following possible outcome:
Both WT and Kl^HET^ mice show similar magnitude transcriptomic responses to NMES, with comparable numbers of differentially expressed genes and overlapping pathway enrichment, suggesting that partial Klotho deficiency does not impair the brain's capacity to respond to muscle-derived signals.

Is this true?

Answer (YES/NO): NO